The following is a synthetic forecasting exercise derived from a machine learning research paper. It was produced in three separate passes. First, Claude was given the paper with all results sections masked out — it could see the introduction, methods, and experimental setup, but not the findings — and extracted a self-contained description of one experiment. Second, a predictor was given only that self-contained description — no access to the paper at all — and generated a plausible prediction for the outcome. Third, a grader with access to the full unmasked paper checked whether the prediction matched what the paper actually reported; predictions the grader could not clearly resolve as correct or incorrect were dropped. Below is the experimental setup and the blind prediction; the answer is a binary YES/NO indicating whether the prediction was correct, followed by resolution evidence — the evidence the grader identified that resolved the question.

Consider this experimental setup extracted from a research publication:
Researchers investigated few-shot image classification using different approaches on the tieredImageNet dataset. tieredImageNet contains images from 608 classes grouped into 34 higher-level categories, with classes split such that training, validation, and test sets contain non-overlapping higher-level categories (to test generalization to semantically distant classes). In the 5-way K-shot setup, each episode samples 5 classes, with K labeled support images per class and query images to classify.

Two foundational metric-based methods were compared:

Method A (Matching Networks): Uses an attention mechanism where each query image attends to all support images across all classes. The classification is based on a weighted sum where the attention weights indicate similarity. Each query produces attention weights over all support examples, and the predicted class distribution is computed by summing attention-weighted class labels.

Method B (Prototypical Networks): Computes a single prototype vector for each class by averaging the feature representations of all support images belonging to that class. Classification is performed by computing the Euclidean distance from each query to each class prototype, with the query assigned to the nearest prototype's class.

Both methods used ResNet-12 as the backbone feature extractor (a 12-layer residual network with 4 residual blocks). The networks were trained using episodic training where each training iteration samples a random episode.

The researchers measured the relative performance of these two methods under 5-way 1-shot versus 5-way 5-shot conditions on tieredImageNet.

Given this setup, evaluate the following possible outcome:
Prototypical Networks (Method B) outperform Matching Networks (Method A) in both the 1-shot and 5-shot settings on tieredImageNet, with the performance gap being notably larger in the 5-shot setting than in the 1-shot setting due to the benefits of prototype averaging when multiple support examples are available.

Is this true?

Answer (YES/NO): NO